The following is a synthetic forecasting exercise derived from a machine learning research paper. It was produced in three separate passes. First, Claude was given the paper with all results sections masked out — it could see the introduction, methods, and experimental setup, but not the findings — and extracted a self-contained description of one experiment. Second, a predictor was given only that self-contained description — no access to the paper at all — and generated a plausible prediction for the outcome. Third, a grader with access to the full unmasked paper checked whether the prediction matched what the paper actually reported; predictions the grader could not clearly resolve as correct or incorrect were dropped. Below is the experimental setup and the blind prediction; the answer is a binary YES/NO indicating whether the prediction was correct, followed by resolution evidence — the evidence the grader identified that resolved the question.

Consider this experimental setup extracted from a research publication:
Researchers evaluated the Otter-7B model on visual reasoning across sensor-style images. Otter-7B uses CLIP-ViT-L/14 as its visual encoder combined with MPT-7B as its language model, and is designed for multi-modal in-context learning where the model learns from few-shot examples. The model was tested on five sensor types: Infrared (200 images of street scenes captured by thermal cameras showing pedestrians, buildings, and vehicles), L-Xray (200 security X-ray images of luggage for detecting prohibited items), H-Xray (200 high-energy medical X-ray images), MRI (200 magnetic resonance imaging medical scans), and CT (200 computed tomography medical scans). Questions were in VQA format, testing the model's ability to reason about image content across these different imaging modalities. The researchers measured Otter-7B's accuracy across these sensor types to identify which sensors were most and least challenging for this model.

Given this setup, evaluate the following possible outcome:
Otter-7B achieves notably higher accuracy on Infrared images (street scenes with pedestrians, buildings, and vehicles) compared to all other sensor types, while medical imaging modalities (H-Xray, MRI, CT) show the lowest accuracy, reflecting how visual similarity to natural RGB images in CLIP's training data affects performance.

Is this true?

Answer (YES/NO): NO